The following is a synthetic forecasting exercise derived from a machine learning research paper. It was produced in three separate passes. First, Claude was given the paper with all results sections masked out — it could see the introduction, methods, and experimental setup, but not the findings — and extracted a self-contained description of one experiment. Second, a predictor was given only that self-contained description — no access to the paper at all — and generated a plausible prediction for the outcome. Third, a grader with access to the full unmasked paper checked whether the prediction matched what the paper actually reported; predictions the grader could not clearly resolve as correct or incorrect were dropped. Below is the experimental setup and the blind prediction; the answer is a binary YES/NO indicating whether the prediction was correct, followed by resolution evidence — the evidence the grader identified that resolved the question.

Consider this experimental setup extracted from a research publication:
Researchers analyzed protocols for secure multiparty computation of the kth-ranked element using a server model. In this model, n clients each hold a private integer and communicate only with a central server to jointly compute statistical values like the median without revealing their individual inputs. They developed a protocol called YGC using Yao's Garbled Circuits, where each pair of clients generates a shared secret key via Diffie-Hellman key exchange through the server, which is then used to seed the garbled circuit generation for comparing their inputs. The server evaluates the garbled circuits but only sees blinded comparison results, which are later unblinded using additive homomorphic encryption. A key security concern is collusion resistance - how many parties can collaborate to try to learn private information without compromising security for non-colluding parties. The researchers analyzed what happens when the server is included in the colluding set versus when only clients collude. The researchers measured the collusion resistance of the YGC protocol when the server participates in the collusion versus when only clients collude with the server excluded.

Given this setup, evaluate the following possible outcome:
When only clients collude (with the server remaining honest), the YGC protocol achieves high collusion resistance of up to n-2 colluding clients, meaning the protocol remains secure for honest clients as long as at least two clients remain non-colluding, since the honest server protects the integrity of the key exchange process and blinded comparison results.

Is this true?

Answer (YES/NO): NO